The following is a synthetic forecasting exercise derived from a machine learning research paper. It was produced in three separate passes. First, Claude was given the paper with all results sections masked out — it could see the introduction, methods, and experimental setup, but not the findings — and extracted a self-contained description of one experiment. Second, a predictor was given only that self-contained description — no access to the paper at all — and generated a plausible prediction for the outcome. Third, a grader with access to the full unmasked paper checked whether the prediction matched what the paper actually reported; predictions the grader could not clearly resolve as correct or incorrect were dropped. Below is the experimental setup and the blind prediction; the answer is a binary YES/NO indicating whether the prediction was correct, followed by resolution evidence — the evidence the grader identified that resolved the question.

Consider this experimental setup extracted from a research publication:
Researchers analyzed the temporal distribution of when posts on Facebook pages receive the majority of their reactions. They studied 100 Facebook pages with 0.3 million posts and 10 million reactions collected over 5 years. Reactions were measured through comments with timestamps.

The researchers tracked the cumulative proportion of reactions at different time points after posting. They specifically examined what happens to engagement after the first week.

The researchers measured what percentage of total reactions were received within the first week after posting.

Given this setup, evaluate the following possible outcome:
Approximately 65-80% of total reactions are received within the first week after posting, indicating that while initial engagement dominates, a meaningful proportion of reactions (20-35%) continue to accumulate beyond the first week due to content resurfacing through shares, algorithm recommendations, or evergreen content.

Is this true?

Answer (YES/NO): NO